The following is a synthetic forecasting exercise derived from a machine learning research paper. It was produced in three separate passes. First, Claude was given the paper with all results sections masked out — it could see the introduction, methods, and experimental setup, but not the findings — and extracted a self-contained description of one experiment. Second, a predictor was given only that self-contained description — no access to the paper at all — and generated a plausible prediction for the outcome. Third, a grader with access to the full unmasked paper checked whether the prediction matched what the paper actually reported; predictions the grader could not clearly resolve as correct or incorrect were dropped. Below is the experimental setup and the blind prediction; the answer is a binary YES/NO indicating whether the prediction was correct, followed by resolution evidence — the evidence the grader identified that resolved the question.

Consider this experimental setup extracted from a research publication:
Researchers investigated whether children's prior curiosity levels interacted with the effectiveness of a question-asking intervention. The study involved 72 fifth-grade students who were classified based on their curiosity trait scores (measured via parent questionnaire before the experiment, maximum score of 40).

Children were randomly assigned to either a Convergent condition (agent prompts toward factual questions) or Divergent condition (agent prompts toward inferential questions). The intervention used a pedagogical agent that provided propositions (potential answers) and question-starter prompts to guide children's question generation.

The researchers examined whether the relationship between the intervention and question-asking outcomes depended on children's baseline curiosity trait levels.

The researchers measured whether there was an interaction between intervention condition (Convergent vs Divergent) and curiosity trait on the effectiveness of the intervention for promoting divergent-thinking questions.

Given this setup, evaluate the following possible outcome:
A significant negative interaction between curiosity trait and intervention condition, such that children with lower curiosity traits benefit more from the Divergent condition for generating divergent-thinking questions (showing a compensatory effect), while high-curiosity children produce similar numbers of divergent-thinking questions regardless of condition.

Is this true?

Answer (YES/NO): NO